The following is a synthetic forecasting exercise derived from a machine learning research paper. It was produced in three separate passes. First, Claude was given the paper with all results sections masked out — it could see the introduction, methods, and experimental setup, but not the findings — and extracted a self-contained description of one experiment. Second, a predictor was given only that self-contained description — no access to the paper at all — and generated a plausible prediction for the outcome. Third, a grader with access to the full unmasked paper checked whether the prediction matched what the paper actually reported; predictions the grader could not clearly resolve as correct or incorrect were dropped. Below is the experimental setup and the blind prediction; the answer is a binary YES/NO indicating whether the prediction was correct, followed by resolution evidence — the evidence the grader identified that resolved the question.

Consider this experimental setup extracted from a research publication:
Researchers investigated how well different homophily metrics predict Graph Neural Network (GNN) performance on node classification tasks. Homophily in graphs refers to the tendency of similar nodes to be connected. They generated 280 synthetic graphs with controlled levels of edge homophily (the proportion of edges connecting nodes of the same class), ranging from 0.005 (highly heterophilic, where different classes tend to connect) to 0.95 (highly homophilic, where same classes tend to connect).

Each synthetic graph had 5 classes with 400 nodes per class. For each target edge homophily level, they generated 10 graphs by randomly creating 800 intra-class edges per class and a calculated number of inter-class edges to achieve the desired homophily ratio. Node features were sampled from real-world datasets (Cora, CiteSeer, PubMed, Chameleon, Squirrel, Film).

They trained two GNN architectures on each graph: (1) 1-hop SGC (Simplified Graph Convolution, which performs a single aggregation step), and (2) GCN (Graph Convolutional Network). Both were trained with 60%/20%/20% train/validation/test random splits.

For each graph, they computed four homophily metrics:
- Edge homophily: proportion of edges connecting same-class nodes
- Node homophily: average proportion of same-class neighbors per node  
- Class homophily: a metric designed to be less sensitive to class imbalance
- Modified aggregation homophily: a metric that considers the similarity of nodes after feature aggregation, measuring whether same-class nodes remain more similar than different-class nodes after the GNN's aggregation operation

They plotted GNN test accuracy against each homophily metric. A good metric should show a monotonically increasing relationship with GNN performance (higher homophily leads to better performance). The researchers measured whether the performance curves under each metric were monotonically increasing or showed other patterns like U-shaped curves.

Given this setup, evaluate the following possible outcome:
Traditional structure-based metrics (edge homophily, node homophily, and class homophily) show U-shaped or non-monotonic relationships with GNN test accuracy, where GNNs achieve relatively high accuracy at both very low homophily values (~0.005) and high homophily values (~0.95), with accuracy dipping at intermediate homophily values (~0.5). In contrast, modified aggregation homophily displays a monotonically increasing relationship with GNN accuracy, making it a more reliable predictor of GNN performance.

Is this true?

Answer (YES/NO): YES